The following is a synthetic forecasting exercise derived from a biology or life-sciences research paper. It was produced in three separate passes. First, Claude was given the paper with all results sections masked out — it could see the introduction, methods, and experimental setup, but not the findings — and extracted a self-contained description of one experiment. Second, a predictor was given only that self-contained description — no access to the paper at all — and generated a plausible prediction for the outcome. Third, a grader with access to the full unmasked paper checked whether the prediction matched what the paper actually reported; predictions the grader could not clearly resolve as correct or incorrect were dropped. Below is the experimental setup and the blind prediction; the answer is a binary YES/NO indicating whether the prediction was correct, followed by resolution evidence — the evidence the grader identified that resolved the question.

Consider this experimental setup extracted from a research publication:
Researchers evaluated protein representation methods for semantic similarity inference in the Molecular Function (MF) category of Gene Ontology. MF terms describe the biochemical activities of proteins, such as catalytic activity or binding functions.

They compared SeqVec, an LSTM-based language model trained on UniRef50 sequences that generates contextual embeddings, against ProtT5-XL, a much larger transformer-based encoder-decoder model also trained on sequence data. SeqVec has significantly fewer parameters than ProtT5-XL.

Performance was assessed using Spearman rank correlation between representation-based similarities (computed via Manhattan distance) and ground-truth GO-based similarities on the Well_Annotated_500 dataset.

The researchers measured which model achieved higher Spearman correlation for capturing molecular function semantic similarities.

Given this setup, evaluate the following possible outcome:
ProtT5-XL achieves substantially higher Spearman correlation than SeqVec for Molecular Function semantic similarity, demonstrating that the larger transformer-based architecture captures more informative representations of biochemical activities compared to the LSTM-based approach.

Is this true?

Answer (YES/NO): NO